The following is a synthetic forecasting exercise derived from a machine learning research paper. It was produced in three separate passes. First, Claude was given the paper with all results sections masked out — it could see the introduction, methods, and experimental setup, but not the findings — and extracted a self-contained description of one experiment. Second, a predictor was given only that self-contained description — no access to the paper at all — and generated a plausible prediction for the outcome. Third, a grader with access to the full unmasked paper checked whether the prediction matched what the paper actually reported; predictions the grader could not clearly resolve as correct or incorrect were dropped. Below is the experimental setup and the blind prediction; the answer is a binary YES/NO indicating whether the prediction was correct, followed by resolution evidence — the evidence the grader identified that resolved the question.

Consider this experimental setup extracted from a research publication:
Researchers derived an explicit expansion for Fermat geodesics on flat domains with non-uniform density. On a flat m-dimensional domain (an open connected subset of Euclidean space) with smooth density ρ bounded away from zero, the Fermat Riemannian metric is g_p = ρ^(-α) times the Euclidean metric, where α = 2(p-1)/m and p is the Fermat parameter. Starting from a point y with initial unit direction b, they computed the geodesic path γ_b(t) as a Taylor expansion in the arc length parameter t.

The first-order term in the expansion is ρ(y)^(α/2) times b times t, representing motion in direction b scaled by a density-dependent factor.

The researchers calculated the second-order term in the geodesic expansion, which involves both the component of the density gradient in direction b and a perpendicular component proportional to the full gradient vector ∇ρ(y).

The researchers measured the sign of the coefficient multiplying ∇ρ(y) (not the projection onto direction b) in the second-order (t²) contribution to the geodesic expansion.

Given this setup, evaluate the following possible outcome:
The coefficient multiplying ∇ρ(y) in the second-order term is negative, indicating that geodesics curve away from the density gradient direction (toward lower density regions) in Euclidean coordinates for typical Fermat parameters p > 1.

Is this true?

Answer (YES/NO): YES